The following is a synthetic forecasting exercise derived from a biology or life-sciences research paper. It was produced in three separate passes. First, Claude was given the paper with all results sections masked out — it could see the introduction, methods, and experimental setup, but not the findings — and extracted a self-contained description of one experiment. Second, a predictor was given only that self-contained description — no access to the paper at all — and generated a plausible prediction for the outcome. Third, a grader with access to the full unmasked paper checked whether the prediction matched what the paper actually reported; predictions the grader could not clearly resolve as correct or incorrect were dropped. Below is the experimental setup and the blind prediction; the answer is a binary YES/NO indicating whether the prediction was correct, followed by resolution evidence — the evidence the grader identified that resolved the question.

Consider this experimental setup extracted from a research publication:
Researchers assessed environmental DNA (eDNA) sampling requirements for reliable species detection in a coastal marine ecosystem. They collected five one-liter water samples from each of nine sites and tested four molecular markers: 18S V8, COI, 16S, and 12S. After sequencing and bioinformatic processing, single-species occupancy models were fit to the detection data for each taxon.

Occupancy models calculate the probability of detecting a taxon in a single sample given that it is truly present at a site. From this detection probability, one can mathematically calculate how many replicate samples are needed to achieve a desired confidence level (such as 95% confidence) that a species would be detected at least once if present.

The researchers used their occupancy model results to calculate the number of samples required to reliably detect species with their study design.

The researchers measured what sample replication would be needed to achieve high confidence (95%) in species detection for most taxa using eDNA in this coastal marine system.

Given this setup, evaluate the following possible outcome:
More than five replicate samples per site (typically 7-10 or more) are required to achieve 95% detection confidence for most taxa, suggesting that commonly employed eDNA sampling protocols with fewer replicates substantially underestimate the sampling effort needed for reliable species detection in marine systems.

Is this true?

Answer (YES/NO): YES